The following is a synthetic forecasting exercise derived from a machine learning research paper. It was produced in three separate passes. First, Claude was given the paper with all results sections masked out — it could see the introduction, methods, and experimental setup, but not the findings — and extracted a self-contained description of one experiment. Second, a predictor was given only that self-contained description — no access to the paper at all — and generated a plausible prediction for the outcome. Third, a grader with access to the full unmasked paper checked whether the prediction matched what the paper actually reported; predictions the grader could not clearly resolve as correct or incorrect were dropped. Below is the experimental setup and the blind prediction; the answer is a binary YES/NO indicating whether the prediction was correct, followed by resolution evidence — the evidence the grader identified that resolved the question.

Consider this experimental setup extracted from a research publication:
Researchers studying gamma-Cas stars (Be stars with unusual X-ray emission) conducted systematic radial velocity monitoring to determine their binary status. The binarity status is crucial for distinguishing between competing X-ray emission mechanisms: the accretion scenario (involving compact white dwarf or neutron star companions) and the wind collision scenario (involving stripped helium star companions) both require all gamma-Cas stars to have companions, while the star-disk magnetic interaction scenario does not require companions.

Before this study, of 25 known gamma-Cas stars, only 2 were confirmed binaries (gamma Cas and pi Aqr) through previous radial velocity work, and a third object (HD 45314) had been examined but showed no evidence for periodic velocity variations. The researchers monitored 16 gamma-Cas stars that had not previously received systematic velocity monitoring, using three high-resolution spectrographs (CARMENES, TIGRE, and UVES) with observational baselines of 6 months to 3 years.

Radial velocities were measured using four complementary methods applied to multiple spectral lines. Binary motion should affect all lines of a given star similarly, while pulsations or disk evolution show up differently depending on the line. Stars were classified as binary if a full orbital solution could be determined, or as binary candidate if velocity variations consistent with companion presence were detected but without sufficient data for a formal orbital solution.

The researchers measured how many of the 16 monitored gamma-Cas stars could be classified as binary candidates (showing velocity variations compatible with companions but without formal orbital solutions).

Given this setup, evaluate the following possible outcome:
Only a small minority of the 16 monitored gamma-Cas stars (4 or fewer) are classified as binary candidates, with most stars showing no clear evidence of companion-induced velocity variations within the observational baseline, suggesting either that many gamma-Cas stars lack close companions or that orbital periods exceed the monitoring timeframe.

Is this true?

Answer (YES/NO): NO